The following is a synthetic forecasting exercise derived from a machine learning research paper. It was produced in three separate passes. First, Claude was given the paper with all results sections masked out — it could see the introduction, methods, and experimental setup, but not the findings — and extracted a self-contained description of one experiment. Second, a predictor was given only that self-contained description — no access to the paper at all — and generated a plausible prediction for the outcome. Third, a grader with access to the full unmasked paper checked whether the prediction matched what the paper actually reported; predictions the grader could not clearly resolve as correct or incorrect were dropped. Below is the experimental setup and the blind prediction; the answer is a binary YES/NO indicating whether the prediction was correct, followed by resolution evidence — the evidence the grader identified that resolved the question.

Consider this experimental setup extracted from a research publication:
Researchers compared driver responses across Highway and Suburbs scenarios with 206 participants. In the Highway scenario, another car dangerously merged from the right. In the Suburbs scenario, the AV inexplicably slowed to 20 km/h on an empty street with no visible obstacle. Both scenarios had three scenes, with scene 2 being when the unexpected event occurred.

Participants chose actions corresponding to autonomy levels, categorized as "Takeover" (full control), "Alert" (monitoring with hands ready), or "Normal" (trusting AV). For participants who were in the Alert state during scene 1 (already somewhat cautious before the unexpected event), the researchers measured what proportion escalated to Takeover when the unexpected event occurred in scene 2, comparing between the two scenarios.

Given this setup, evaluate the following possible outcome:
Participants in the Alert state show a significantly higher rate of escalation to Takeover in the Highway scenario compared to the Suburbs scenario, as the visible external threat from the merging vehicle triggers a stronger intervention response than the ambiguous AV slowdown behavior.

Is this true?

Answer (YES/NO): NO